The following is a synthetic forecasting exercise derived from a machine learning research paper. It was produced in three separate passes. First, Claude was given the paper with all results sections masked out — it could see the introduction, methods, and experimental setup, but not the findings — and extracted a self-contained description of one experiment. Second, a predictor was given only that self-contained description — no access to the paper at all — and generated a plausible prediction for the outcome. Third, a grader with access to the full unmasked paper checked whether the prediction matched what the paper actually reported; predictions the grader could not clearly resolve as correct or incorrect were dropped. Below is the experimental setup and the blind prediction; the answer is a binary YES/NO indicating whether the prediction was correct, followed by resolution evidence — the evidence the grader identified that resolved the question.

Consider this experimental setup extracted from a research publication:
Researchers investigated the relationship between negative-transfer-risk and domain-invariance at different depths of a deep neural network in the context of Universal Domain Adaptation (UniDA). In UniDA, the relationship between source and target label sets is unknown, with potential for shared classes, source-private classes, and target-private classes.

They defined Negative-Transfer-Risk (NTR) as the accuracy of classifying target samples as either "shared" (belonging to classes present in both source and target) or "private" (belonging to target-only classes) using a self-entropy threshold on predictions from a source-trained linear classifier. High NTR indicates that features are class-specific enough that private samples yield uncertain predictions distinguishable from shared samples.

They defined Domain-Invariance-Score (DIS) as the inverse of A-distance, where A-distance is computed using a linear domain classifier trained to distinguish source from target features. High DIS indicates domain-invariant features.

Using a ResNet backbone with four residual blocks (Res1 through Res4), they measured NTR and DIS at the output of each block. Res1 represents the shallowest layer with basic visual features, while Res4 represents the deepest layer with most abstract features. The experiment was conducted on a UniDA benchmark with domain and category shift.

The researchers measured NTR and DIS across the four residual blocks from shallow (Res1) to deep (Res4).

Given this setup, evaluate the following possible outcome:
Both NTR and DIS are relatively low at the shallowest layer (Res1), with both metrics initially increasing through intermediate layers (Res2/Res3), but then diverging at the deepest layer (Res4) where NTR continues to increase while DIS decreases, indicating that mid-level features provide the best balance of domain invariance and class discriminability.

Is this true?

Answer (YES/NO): NO